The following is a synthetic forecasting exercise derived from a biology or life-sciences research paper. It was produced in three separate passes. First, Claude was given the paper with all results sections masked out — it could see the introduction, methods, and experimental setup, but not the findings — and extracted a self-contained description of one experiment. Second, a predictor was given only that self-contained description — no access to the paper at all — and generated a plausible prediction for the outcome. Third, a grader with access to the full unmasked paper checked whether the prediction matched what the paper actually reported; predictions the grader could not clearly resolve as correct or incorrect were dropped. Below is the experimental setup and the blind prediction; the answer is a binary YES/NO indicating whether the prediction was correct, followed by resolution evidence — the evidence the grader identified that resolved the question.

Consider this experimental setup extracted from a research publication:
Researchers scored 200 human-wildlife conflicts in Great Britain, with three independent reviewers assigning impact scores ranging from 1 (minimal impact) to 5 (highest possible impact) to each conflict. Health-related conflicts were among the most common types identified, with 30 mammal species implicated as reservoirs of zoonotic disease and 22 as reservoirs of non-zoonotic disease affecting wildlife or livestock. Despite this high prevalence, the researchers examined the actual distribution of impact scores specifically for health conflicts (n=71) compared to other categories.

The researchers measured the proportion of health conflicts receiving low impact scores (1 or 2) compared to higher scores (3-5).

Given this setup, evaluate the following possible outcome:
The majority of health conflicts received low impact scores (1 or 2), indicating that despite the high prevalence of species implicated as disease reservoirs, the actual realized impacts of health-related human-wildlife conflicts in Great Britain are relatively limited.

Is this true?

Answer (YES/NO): YES